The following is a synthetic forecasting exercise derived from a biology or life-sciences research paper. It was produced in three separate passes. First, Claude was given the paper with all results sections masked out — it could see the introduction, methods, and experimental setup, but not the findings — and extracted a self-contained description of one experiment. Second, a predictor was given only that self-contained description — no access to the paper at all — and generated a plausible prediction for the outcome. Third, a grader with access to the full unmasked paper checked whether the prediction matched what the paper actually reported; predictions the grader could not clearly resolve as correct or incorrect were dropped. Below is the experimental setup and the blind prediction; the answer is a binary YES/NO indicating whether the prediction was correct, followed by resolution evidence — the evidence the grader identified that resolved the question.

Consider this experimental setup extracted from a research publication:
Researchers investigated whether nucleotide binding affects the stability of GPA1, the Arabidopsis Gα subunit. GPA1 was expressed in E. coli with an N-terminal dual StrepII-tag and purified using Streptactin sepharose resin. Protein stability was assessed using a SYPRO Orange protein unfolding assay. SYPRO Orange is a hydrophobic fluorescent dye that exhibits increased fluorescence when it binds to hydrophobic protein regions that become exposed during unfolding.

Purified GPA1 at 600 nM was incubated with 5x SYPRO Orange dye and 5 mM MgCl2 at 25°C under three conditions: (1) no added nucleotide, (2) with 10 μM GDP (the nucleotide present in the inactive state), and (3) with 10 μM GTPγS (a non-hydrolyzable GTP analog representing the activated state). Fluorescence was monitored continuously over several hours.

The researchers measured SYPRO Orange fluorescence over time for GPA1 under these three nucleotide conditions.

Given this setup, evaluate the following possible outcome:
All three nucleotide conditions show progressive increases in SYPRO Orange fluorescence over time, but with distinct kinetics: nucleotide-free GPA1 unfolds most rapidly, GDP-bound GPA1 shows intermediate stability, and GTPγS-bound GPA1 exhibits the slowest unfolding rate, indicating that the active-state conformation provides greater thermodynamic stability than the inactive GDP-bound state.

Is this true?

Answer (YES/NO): NO